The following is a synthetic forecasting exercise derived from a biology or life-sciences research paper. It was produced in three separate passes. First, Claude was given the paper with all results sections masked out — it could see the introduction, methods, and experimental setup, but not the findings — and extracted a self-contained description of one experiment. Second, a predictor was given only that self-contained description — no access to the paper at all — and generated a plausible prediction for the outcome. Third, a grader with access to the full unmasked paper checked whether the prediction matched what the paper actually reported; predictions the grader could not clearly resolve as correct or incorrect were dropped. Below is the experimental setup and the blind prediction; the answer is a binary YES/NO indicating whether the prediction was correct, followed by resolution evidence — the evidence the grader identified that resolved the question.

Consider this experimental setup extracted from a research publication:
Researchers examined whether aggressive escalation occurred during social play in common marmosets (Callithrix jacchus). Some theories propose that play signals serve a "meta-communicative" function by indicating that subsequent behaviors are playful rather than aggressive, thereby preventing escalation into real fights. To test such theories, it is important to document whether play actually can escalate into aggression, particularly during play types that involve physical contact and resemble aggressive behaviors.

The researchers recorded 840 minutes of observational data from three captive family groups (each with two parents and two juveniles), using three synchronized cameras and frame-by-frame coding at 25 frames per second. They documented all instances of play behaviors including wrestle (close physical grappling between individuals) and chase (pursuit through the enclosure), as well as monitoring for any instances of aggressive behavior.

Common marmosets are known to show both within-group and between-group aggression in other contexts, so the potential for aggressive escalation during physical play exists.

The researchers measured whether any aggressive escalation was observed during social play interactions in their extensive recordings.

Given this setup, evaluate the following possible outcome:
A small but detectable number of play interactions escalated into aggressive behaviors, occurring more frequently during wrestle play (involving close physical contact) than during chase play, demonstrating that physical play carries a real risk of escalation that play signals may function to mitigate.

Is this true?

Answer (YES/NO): NO